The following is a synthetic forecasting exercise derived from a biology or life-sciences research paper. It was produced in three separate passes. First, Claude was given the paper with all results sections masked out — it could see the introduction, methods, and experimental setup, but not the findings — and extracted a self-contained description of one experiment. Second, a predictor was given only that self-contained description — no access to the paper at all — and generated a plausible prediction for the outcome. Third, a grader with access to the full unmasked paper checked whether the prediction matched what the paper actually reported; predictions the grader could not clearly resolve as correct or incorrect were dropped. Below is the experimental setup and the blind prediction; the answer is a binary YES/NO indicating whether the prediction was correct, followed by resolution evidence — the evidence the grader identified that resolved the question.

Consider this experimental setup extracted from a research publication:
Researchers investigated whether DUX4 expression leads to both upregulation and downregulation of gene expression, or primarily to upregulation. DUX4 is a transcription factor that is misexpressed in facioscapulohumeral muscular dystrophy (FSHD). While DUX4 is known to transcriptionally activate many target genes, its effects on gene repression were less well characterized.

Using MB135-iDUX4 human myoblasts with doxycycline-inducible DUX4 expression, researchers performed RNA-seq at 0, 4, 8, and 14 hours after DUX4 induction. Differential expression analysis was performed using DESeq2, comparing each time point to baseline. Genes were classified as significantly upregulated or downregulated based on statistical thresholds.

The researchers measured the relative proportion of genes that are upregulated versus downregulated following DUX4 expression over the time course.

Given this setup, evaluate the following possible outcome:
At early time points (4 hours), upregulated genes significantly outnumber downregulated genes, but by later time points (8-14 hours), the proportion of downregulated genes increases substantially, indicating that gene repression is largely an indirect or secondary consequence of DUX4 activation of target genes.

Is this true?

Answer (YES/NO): NO